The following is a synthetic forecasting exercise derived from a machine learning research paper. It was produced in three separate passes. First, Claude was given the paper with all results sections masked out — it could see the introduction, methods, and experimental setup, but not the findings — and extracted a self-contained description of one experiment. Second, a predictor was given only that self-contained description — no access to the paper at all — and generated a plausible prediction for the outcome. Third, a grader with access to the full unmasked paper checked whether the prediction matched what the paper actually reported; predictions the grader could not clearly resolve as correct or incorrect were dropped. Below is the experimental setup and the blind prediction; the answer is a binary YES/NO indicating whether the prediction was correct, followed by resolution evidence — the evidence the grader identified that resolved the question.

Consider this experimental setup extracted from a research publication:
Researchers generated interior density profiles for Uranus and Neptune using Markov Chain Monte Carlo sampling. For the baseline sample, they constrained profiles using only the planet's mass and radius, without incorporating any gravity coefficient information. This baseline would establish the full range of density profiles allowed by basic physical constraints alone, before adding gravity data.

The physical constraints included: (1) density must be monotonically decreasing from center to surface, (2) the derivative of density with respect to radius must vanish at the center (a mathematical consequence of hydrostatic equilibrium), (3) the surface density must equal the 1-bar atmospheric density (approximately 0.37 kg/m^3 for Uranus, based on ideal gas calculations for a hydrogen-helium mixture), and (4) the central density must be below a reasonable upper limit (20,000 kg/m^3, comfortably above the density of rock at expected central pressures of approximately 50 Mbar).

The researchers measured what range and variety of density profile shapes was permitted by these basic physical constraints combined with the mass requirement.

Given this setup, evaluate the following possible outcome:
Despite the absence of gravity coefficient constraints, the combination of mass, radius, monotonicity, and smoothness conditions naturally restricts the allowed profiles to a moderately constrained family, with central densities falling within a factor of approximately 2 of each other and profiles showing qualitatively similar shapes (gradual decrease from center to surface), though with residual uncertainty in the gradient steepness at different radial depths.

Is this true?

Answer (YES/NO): NO